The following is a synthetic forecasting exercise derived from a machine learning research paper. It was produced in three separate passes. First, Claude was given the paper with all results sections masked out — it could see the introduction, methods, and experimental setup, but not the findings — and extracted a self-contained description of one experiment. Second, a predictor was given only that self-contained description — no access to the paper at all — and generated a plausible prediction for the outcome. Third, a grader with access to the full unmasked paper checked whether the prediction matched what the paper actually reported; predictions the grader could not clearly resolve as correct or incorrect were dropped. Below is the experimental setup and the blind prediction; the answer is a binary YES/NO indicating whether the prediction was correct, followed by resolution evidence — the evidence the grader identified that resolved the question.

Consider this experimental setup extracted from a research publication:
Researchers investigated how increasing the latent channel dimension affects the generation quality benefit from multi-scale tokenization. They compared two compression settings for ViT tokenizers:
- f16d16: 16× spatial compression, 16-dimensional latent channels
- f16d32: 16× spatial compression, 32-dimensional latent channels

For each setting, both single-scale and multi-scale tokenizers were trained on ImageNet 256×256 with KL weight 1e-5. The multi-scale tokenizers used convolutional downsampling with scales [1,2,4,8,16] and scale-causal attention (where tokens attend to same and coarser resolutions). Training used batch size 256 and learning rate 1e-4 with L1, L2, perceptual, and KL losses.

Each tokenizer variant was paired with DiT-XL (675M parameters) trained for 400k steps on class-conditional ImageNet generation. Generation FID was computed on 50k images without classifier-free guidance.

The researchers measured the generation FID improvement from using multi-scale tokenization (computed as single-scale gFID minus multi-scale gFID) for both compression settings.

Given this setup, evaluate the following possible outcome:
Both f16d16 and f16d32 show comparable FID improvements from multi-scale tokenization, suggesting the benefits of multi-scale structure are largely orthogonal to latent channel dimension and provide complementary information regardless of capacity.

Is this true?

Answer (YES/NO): NO